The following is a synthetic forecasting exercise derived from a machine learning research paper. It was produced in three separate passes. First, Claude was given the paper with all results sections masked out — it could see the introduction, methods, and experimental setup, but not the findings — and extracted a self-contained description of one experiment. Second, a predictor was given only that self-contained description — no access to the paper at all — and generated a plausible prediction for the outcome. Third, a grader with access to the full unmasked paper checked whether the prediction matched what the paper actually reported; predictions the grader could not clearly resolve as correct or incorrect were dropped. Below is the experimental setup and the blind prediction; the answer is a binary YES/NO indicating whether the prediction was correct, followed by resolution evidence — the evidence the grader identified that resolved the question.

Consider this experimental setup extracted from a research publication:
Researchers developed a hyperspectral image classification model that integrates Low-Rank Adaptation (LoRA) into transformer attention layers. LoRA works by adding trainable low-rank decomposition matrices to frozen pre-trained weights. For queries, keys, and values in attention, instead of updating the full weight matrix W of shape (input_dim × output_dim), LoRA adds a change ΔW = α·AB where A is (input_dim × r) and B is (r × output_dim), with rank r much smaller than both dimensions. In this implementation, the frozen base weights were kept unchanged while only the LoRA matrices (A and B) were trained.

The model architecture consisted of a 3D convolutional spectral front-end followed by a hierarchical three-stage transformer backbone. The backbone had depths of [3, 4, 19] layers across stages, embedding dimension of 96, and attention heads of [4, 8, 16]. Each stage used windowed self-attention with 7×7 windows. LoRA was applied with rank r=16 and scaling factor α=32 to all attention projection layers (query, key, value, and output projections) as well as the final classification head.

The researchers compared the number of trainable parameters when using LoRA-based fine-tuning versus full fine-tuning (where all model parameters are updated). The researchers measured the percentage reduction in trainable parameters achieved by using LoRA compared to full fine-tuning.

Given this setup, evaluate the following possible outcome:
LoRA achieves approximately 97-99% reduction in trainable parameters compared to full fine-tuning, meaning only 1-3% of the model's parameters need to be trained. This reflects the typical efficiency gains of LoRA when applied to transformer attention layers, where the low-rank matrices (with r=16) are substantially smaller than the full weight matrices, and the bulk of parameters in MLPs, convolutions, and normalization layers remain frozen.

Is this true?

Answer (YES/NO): NO